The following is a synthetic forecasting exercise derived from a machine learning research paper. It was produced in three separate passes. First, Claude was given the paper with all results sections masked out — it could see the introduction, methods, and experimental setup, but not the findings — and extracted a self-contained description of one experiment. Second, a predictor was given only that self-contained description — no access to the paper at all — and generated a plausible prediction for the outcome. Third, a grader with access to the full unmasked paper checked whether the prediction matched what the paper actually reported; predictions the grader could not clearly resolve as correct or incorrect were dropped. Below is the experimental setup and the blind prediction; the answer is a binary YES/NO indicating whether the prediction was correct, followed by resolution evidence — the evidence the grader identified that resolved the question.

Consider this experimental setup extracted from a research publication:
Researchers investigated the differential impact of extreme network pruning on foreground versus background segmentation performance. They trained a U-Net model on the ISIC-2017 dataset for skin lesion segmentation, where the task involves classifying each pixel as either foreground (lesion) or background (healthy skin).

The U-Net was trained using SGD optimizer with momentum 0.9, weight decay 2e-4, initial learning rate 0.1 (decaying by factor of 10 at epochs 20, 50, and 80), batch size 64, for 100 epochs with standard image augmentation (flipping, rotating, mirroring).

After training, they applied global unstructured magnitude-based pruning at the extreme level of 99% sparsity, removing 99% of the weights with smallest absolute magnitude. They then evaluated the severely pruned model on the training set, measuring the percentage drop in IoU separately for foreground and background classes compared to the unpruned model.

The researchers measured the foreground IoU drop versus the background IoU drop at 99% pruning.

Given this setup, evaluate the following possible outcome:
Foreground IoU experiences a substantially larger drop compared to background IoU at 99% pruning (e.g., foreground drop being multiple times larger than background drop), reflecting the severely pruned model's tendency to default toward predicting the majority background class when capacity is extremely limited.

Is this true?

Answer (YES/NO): YES